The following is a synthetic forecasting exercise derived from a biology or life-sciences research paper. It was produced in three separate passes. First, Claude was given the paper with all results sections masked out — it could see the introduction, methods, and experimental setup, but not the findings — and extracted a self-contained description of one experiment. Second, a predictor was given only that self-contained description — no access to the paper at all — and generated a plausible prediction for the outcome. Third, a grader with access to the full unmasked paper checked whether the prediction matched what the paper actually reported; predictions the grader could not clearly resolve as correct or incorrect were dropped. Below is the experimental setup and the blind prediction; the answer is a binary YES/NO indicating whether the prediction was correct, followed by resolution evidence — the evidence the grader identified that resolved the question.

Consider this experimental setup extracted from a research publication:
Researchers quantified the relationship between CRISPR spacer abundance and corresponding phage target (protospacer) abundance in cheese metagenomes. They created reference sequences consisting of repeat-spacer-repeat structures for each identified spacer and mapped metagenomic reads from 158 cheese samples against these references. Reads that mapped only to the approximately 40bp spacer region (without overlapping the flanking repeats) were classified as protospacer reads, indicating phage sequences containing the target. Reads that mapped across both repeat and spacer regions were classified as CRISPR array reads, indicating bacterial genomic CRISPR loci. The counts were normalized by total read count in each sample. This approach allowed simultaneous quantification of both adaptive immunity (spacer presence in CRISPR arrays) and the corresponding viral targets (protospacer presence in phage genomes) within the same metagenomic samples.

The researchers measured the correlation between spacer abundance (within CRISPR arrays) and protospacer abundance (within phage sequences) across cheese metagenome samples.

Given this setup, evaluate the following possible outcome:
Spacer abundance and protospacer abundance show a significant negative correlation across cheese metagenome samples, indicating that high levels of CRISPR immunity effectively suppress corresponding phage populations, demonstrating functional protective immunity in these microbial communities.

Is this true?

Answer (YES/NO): NO